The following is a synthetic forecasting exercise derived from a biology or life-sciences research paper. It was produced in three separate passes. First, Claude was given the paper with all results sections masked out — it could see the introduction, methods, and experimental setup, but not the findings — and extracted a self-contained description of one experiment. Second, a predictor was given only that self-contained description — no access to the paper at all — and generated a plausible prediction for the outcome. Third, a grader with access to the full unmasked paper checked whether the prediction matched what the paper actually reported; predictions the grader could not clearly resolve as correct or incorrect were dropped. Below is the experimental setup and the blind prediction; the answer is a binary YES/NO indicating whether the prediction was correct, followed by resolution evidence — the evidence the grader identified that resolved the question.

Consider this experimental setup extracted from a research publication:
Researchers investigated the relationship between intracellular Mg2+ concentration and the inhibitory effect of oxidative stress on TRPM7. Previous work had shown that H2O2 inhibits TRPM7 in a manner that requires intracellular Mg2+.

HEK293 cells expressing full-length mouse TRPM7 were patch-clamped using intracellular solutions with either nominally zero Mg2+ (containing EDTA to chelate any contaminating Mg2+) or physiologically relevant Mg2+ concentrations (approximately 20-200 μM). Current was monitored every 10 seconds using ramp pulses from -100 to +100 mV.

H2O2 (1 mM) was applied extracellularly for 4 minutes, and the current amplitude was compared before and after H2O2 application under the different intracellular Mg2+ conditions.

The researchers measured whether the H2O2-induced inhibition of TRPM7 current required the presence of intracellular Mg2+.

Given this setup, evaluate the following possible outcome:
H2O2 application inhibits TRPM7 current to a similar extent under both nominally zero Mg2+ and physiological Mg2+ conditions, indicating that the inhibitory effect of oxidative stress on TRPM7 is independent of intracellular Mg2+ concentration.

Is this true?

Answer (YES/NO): NO